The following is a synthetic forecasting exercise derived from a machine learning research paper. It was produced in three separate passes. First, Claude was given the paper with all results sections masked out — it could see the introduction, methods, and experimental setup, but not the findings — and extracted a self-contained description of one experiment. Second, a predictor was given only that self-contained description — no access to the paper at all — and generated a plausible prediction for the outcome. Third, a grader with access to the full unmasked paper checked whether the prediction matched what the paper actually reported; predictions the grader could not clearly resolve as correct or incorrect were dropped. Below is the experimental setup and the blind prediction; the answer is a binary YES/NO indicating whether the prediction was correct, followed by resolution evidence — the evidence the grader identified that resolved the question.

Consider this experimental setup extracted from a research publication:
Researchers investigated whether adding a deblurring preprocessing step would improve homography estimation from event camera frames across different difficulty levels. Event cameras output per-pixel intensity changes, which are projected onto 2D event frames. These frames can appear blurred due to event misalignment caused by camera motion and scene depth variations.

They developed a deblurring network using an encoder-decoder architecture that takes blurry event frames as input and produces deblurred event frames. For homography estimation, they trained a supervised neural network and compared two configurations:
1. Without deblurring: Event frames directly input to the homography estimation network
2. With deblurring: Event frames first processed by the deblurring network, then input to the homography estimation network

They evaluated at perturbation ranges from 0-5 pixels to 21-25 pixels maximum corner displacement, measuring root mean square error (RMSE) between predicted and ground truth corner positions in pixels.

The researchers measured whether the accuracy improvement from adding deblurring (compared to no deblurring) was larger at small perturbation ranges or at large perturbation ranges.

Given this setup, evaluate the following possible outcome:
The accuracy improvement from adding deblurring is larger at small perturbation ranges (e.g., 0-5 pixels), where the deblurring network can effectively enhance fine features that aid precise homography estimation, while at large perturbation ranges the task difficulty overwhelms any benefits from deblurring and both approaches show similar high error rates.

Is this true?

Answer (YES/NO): NO